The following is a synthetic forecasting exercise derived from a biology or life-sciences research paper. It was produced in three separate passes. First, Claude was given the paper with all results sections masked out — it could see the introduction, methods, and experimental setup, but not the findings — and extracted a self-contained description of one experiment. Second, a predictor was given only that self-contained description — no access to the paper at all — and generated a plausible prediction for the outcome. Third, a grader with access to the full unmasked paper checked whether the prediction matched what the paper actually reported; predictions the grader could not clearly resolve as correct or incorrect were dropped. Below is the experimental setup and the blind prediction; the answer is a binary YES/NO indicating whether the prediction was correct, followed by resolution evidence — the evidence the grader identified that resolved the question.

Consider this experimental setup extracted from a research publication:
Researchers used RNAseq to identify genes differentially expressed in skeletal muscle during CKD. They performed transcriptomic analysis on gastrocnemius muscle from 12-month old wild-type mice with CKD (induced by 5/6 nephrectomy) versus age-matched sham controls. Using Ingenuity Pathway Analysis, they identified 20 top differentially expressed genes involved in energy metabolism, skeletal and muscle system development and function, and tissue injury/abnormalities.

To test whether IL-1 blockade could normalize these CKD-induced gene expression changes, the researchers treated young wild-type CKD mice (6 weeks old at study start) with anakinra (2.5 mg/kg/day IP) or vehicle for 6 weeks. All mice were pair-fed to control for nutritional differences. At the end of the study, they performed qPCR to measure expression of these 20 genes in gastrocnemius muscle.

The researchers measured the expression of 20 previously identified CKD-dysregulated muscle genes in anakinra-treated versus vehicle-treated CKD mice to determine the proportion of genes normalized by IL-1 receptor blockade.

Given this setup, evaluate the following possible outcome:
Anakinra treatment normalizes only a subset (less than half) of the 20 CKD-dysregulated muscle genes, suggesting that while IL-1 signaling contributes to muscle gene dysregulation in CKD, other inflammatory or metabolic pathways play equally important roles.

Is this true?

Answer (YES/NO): NO